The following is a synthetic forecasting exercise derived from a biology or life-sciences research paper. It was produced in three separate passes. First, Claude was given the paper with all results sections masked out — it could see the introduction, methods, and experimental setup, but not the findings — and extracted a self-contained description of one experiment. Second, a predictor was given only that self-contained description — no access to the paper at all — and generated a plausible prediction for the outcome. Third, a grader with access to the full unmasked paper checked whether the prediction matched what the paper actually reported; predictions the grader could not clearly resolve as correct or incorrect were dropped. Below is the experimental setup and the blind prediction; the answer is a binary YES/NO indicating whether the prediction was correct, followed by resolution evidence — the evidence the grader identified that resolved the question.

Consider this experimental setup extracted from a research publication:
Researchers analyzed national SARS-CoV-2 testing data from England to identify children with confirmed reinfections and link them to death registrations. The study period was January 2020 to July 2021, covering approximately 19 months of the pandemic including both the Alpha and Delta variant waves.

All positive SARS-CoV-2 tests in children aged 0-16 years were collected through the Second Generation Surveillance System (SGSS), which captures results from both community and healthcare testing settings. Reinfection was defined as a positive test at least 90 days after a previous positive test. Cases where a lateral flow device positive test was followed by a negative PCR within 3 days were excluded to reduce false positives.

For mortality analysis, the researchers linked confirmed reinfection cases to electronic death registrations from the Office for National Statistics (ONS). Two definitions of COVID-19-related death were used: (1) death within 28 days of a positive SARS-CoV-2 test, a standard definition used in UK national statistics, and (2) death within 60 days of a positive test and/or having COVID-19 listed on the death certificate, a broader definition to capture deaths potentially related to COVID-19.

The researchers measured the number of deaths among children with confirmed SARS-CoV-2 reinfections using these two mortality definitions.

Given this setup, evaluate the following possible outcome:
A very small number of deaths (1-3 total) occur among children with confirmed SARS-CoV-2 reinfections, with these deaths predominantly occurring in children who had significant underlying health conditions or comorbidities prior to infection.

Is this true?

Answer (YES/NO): NO